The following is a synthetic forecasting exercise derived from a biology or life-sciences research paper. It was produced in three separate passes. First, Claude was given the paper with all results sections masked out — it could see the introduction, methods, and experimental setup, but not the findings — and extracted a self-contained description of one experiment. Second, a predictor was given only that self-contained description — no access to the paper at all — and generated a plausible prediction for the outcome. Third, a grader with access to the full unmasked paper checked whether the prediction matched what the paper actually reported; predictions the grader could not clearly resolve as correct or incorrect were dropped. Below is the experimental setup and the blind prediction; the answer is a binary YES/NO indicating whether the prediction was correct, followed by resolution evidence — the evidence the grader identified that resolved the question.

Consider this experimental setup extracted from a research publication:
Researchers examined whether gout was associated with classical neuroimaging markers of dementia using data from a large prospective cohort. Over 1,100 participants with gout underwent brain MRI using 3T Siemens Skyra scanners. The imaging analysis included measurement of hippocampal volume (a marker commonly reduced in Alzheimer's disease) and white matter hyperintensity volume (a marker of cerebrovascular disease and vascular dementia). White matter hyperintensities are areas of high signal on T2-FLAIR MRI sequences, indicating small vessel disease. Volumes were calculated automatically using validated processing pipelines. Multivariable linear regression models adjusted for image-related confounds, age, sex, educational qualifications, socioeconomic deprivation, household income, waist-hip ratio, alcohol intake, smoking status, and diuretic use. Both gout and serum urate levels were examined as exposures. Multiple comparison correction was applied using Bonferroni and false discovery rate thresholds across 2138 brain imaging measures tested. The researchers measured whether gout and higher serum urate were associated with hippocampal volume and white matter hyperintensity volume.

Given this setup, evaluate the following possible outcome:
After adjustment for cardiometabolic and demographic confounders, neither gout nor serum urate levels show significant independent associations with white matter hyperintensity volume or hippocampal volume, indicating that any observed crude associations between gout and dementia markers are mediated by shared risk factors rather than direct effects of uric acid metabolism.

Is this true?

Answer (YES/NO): NO